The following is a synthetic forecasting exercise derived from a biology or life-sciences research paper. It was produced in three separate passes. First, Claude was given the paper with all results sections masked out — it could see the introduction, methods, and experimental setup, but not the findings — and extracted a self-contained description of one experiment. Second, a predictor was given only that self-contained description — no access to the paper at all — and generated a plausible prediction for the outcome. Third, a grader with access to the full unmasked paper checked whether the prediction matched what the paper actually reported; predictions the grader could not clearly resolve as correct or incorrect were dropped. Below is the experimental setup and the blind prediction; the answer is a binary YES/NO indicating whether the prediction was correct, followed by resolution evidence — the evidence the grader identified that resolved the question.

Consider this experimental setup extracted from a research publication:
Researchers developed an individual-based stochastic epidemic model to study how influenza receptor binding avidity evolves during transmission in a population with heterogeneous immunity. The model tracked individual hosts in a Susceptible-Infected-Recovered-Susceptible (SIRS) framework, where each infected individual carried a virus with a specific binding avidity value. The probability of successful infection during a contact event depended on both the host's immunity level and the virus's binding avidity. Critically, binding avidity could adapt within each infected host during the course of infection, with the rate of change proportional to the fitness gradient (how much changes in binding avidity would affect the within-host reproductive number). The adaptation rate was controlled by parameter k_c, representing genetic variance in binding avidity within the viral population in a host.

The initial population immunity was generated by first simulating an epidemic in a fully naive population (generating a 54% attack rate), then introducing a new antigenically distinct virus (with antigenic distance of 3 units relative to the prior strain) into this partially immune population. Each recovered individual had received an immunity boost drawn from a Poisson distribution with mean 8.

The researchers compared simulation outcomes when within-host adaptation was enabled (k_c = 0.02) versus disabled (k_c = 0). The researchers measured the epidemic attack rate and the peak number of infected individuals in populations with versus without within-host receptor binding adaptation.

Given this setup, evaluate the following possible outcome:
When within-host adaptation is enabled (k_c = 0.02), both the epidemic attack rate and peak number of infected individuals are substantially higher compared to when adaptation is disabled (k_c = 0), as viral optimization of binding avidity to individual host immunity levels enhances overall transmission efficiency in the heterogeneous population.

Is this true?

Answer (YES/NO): NO